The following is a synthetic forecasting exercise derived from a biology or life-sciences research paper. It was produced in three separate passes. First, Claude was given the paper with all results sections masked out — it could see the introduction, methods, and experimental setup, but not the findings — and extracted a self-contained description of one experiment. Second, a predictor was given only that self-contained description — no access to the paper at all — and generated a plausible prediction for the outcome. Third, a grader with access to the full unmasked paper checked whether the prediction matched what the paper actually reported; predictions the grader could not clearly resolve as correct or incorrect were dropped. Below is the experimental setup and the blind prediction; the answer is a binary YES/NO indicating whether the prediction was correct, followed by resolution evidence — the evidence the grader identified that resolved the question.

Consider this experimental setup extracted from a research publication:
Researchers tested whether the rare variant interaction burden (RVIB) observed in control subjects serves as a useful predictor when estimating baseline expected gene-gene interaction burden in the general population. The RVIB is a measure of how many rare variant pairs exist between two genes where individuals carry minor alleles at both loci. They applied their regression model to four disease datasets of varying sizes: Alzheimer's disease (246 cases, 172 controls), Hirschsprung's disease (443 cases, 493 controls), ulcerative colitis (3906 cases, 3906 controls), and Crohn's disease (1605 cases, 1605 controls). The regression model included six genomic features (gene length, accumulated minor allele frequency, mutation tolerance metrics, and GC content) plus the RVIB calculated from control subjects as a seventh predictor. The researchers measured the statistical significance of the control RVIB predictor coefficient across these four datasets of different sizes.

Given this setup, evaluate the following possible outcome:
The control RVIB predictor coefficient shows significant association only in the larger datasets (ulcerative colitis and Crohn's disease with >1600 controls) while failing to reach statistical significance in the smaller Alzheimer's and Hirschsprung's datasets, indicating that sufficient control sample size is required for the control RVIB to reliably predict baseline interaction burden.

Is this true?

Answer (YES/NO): NO